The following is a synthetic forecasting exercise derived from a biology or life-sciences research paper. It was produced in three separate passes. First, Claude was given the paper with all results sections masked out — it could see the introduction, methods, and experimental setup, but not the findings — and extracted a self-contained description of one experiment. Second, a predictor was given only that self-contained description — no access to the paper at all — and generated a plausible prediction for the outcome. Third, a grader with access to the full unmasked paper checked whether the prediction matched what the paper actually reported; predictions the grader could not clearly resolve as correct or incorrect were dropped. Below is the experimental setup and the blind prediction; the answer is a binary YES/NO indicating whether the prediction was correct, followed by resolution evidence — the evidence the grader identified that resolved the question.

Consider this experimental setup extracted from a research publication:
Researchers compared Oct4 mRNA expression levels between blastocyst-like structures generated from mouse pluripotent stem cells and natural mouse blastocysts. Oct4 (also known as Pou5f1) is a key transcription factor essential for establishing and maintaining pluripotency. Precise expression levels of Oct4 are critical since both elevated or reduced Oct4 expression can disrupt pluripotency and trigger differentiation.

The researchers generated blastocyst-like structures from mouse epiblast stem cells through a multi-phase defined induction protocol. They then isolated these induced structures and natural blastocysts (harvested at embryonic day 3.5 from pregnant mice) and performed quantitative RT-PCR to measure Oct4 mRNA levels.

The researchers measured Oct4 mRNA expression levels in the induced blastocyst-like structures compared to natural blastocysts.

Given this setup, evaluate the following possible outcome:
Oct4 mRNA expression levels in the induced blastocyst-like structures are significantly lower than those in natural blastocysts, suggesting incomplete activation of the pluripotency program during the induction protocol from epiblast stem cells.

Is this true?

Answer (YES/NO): YES